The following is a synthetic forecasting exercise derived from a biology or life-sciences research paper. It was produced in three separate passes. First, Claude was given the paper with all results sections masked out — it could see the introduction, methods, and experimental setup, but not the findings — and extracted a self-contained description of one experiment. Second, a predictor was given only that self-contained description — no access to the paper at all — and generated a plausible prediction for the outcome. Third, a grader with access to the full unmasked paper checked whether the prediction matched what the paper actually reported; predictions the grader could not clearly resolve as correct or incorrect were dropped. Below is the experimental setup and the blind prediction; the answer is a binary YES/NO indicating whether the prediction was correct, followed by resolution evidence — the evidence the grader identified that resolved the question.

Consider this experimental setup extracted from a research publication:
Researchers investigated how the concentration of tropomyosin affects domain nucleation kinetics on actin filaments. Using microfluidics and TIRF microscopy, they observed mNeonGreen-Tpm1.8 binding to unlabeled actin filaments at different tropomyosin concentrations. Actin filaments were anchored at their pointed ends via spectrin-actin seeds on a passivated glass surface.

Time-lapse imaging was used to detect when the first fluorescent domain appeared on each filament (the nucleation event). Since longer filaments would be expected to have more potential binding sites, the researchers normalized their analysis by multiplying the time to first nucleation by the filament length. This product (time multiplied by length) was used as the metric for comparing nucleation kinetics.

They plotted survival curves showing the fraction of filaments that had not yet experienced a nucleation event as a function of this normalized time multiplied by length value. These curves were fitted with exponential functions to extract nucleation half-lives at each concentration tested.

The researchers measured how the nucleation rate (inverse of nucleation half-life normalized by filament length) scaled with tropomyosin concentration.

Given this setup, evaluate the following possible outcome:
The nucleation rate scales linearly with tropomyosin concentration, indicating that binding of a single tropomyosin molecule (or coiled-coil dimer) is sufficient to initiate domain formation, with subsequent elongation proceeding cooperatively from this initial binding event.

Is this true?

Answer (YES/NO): NO